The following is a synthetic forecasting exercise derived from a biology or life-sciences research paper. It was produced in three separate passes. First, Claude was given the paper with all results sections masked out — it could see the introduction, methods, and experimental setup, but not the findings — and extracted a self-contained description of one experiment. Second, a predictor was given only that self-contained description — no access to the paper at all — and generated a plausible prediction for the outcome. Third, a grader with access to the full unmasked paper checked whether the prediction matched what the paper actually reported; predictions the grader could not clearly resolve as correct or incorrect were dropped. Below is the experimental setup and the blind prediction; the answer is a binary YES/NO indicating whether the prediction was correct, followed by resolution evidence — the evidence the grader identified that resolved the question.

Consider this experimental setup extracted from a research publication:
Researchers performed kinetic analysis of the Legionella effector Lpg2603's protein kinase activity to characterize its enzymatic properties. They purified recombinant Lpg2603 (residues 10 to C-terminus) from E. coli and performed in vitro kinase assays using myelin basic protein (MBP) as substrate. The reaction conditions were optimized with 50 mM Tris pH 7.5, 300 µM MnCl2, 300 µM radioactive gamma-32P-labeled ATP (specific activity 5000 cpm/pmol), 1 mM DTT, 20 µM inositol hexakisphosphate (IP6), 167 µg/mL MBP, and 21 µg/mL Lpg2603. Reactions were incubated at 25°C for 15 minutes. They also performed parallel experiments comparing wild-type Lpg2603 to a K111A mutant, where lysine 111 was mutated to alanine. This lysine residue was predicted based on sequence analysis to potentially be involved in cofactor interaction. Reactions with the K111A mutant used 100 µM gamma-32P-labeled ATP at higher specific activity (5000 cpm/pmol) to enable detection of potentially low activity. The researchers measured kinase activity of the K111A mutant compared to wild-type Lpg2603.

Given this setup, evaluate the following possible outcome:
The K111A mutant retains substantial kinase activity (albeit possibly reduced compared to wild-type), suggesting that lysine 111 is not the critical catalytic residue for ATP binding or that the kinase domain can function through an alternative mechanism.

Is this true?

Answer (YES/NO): NO